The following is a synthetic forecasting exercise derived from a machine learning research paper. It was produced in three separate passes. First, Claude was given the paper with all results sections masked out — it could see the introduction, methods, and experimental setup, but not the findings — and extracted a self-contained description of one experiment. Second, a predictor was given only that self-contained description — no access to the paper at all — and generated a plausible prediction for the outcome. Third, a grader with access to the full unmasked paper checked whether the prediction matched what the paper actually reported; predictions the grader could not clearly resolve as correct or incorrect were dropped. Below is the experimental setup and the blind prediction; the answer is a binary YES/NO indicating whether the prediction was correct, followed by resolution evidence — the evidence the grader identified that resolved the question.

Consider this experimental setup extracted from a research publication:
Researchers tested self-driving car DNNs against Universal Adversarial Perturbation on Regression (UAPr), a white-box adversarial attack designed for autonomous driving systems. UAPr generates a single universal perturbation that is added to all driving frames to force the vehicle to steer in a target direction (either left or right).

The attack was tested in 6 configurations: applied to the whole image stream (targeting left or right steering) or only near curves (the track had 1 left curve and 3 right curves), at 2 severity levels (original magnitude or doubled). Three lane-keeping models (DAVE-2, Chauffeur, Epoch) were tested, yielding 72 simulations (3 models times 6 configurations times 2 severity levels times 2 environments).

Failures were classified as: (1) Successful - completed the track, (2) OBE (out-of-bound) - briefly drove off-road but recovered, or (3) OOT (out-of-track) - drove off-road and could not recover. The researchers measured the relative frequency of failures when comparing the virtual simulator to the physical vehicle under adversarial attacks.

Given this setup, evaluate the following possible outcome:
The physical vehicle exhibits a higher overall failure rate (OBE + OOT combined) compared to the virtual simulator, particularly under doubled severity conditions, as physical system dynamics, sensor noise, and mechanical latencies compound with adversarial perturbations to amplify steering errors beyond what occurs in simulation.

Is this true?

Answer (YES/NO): NO